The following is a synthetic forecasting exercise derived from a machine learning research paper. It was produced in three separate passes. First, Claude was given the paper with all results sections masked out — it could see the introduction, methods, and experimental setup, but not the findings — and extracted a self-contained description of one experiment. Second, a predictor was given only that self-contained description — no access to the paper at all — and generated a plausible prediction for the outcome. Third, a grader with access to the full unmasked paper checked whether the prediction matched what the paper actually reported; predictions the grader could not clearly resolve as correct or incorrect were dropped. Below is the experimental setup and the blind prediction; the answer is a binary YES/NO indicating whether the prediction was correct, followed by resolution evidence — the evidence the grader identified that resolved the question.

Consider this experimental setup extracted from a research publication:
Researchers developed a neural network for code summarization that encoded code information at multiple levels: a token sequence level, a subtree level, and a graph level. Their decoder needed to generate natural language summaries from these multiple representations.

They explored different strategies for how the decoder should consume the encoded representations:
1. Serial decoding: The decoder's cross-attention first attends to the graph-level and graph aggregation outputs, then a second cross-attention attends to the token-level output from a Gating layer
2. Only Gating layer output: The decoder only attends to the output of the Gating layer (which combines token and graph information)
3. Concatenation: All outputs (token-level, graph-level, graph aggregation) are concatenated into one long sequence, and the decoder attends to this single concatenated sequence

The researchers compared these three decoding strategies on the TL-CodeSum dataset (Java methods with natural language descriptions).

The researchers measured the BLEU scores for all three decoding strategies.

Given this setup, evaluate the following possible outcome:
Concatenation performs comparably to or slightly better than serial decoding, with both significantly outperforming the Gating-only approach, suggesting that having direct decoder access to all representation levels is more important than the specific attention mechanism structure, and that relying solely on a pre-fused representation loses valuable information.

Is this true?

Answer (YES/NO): NO